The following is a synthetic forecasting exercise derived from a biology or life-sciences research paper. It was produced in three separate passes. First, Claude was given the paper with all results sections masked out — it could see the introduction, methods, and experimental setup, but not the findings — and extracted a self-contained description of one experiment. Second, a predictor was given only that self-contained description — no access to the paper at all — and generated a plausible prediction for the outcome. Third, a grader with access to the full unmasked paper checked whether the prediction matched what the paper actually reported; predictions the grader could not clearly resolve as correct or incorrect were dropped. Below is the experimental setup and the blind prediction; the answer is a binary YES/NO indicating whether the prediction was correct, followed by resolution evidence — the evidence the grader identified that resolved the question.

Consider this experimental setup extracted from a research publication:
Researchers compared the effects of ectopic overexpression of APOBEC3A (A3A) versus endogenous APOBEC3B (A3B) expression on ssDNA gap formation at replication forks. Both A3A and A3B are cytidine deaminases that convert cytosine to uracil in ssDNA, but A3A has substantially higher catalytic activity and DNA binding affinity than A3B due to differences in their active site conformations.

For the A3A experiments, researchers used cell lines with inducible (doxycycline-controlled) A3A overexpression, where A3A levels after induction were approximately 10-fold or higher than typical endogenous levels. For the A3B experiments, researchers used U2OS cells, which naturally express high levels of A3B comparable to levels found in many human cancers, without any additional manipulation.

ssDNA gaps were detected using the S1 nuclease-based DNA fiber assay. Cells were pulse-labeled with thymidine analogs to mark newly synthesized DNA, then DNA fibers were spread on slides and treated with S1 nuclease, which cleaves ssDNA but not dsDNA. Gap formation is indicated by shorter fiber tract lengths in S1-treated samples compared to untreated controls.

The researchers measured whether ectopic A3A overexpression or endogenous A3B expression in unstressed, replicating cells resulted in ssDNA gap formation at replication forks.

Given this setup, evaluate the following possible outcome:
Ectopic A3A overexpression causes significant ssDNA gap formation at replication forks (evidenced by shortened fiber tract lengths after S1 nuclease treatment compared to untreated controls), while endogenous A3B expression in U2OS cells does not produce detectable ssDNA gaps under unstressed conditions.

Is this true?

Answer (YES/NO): YES